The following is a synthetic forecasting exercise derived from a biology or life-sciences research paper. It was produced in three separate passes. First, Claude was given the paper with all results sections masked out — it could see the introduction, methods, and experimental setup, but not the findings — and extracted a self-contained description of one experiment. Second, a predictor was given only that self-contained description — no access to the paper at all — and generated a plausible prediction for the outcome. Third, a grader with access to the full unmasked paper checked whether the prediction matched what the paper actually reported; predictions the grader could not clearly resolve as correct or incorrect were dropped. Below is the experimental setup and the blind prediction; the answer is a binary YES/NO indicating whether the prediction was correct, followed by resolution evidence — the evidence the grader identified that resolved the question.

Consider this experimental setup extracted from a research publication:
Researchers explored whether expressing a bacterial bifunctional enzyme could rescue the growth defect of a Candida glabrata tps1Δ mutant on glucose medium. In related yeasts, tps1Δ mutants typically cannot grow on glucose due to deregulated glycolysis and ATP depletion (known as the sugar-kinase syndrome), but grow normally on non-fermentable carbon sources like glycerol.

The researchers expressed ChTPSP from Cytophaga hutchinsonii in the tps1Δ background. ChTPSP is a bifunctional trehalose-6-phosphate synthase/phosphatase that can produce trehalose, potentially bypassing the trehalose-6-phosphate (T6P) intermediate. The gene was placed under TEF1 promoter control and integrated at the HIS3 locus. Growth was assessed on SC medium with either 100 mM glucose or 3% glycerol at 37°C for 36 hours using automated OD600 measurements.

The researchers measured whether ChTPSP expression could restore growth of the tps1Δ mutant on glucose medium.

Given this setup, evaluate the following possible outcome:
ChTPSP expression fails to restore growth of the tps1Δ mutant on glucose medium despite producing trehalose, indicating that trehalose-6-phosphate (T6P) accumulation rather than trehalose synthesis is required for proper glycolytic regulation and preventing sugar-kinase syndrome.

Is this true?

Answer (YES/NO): NO